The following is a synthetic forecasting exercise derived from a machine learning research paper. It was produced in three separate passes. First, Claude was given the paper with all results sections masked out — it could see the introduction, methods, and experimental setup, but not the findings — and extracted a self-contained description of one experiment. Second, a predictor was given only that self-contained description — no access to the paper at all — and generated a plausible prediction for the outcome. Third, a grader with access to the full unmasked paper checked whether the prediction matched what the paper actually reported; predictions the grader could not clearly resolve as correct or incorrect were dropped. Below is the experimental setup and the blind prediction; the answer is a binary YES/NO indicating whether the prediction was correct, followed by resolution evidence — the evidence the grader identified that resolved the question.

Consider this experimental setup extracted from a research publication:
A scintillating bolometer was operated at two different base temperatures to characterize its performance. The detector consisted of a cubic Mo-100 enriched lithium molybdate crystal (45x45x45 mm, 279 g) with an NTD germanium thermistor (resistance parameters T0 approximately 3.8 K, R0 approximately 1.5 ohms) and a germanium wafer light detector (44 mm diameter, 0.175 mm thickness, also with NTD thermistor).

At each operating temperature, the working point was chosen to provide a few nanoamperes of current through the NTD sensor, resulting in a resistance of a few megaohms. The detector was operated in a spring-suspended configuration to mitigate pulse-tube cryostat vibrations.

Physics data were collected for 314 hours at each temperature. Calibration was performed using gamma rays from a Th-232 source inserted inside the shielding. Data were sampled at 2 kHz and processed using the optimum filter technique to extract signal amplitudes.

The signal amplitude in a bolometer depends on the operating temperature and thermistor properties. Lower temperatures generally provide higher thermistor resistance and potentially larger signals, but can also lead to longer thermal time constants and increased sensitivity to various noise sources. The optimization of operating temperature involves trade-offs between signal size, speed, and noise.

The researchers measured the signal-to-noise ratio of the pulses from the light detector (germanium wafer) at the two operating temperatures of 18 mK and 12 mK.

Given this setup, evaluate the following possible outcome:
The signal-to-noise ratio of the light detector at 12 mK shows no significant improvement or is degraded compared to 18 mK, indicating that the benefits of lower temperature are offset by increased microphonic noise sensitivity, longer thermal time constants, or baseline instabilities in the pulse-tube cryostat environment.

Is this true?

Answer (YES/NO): NO